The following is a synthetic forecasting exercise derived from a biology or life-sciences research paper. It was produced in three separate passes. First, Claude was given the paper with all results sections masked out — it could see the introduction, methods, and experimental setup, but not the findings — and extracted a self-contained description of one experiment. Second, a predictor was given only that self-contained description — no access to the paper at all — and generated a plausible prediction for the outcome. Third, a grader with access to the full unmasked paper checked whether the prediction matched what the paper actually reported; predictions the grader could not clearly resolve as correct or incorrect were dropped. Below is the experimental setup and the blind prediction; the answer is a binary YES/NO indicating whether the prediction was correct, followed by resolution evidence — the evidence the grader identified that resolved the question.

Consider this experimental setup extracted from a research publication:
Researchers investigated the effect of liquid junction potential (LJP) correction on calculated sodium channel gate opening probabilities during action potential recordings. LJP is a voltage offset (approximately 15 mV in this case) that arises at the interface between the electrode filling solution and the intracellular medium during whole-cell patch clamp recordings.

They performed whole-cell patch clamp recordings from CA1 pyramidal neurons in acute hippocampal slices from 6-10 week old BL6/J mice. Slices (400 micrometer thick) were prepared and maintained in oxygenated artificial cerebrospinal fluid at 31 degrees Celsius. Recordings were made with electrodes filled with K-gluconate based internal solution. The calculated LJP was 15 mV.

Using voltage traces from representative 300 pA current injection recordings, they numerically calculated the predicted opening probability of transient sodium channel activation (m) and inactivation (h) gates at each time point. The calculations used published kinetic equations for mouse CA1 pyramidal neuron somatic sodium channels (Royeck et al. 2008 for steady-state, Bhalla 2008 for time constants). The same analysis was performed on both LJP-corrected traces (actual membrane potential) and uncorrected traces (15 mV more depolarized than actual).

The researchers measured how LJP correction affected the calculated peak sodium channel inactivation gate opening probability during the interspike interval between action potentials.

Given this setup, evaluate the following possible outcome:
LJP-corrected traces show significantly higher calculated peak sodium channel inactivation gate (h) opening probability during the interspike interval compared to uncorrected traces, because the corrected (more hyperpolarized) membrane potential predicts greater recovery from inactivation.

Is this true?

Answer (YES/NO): YES